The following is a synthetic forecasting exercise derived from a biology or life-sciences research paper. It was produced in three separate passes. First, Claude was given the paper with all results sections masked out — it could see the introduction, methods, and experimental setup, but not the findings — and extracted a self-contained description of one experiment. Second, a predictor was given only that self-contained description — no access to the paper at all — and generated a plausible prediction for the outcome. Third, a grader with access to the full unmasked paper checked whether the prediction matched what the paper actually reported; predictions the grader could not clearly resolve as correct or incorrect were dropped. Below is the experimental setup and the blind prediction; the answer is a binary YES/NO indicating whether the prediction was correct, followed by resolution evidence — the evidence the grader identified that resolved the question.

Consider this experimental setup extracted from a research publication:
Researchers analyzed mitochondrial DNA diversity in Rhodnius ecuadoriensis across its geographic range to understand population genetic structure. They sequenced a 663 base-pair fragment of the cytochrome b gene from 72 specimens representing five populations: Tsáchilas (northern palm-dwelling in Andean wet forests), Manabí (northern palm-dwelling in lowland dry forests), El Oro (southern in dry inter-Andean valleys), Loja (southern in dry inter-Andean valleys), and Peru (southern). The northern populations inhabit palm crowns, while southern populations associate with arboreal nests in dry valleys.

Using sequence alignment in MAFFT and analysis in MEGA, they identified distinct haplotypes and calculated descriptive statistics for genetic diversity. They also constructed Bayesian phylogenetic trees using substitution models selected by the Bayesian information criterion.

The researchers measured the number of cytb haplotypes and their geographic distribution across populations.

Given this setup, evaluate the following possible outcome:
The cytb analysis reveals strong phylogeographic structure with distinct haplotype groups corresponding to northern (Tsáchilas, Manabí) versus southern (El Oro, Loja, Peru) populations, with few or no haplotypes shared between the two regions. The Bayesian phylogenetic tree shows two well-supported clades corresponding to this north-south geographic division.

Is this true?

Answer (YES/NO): NO